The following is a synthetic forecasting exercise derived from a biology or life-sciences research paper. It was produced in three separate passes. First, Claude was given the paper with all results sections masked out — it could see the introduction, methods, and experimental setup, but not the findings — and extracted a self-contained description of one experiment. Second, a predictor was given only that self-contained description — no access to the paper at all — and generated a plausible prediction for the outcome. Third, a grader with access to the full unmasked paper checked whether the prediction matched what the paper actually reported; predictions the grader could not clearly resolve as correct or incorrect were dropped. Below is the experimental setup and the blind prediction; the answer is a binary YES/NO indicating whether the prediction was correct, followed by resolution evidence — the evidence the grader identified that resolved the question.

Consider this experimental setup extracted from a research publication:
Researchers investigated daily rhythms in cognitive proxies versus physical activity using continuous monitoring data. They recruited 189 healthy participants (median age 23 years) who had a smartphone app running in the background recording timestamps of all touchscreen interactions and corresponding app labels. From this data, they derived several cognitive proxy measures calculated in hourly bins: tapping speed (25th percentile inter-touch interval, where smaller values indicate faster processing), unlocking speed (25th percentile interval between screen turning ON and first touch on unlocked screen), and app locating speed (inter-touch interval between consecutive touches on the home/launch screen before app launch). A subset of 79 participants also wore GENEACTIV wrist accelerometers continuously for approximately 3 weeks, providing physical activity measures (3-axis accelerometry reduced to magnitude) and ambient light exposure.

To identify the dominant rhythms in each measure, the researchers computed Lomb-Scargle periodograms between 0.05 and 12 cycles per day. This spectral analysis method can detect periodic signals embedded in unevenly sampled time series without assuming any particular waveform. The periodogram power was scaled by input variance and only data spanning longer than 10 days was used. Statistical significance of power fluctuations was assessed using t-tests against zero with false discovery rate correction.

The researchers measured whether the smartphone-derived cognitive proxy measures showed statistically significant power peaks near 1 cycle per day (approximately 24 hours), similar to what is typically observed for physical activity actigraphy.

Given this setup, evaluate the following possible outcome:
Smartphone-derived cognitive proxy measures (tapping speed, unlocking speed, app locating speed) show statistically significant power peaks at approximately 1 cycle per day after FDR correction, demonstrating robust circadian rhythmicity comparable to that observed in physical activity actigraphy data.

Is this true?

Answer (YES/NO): NO